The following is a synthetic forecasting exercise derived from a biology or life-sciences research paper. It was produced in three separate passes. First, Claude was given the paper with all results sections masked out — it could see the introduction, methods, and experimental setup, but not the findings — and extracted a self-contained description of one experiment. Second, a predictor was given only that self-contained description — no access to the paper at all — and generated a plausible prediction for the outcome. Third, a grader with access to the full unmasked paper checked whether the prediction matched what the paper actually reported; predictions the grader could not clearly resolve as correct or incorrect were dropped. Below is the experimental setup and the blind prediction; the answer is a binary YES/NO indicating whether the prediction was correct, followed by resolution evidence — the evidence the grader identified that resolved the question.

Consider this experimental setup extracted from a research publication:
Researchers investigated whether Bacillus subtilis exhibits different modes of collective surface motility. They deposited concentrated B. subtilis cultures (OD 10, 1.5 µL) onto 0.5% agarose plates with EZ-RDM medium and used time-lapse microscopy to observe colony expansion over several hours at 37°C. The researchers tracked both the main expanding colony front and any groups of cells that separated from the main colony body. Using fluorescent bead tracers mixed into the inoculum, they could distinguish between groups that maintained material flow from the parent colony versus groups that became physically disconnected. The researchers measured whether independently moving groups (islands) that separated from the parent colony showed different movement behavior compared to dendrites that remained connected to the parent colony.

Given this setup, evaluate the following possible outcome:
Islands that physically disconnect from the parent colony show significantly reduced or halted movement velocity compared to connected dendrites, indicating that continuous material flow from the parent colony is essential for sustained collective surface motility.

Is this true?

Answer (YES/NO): NO